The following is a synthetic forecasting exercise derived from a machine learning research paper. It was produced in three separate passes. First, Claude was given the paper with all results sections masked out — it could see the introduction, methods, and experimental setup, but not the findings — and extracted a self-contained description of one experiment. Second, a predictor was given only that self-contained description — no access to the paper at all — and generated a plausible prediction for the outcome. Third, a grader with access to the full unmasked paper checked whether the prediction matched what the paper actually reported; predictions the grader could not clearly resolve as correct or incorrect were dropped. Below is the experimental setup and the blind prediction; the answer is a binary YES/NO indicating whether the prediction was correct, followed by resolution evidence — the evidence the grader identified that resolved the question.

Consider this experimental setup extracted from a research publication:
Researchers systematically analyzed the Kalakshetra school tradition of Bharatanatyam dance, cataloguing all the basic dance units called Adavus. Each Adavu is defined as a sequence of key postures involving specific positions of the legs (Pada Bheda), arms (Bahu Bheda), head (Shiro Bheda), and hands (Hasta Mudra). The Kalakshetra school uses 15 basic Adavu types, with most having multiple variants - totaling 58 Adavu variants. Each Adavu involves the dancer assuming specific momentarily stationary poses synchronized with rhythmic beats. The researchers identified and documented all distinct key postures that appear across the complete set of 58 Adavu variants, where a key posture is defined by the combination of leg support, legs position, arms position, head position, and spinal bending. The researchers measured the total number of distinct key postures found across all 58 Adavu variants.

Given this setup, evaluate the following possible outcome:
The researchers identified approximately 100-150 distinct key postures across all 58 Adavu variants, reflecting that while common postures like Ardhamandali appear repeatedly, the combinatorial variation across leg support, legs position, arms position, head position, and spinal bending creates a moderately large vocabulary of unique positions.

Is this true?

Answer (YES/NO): NO